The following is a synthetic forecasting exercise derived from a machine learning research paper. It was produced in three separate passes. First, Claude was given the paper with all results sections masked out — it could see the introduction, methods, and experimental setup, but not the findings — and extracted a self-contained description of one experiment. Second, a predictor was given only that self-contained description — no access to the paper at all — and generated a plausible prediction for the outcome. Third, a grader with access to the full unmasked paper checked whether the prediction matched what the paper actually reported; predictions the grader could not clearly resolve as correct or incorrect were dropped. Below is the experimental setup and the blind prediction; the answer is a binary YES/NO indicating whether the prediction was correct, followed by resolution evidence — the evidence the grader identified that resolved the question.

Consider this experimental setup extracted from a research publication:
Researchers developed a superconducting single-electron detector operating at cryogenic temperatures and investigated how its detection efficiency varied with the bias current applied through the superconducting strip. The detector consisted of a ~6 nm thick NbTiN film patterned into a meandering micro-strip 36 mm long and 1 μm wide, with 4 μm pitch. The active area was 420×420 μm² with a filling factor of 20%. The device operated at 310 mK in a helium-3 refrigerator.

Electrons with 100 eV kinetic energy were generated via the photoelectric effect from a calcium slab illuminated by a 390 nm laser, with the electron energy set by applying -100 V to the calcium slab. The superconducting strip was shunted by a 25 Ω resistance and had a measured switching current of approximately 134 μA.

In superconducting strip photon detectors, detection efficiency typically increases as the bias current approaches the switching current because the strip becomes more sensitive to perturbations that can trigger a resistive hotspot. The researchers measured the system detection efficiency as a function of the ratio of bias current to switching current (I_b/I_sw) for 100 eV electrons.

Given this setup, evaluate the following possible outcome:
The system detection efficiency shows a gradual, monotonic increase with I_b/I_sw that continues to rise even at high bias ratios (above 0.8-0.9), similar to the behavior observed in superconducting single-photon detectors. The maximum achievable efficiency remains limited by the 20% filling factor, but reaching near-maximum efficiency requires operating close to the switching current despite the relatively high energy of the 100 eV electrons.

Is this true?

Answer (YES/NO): YES